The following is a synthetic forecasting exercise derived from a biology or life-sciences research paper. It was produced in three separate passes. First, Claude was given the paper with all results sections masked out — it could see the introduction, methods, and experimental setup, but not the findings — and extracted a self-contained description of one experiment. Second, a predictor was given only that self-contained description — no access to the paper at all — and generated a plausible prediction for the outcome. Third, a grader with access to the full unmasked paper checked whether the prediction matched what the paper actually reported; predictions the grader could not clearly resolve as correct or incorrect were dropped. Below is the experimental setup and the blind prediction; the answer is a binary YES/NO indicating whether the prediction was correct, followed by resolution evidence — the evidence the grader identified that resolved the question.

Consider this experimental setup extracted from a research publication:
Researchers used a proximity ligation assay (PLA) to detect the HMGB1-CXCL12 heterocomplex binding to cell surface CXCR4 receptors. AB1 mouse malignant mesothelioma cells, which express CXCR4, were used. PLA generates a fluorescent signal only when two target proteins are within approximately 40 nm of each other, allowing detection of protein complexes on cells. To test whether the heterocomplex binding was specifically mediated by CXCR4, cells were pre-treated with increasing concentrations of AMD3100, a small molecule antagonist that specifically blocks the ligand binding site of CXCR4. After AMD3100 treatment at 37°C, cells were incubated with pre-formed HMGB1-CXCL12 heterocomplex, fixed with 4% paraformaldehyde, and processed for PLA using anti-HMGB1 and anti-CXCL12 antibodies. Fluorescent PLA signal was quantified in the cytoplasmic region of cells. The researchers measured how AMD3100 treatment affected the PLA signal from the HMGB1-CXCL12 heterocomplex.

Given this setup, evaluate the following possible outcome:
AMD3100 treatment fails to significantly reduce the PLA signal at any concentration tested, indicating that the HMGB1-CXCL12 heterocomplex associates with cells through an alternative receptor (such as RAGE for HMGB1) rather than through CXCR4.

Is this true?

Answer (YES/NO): NO